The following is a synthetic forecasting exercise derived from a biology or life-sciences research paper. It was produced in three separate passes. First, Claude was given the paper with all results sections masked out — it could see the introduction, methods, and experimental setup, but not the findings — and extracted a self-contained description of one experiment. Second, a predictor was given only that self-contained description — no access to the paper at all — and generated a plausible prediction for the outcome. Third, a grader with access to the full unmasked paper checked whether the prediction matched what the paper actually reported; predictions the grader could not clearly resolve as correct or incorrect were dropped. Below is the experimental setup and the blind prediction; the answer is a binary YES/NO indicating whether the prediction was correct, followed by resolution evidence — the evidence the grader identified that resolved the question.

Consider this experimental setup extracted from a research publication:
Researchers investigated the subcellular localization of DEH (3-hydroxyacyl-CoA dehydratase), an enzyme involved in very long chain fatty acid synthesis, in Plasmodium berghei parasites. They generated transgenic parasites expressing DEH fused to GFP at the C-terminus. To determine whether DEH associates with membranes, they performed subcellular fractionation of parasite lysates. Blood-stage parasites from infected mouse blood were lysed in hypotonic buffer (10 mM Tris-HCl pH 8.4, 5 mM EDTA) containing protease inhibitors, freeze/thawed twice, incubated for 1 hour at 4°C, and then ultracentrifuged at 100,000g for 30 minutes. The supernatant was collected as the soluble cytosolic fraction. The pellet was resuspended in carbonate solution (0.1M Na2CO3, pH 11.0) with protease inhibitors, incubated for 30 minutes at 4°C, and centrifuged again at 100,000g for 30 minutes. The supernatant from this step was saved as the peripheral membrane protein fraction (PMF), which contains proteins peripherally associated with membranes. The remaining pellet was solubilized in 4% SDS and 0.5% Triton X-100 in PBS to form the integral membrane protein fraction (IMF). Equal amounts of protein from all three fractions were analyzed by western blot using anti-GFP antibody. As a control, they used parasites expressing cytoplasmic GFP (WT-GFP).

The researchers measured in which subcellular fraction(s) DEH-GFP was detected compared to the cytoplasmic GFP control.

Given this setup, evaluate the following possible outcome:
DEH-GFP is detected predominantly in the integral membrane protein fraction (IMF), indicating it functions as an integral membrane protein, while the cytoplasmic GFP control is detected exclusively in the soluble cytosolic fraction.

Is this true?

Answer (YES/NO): YES